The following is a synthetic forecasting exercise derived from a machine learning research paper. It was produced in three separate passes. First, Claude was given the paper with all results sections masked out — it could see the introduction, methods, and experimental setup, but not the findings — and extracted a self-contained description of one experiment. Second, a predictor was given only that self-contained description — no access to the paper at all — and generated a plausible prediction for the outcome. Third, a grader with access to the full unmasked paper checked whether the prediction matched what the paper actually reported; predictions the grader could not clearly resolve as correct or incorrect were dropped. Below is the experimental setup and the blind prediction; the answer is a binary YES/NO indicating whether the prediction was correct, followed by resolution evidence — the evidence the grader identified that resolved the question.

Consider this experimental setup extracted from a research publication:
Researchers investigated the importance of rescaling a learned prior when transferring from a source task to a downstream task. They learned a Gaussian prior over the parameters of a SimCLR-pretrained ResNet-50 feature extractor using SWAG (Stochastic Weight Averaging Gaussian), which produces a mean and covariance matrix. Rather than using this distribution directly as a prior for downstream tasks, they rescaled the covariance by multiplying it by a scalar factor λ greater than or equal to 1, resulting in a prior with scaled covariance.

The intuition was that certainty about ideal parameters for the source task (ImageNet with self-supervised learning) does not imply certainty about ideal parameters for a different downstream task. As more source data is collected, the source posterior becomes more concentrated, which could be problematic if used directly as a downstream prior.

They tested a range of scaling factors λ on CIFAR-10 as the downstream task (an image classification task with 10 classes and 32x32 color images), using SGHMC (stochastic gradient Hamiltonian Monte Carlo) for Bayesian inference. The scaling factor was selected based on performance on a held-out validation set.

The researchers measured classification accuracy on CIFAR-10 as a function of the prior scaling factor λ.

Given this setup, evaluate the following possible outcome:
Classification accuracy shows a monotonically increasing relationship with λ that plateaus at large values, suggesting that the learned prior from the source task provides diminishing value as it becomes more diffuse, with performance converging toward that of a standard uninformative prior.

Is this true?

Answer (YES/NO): NO